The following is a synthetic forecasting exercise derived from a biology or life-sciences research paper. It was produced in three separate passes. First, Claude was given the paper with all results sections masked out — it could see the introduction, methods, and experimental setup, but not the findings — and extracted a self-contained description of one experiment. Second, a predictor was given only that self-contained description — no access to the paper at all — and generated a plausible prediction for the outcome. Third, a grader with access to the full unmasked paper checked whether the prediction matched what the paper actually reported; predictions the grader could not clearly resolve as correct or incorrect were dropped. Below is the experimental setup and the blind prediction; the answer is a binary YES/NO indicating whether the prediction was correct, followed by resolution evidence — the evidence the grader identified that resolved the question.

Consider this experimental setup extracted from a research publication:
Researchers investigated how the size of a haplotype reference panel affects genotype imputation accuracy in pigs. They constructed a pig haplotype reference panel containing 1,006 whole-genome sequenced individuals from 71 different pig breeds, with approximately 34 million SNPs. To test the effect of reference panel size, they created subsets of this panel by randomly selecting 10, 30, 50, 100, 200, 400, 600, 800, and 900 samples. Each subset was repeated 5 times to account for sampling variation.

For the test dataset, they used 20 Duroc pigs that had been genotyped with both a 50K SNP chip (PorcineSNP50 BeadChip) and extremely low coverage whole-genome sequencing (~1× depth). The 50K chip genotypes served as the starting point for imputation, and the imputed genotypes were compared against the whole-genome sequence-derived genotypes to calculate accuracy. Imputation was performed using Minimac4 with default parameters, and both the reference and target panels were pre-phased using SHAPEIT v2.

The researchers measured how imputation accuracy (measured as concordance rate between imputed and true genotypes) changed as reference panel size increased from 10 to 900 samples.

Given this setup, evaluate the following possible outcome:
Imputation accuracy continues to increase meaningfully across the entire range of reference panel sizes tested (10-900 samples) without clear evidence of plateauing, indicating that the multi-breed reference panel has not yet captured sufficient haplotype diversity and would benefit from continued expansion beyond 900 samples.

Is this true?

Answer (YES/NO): NO